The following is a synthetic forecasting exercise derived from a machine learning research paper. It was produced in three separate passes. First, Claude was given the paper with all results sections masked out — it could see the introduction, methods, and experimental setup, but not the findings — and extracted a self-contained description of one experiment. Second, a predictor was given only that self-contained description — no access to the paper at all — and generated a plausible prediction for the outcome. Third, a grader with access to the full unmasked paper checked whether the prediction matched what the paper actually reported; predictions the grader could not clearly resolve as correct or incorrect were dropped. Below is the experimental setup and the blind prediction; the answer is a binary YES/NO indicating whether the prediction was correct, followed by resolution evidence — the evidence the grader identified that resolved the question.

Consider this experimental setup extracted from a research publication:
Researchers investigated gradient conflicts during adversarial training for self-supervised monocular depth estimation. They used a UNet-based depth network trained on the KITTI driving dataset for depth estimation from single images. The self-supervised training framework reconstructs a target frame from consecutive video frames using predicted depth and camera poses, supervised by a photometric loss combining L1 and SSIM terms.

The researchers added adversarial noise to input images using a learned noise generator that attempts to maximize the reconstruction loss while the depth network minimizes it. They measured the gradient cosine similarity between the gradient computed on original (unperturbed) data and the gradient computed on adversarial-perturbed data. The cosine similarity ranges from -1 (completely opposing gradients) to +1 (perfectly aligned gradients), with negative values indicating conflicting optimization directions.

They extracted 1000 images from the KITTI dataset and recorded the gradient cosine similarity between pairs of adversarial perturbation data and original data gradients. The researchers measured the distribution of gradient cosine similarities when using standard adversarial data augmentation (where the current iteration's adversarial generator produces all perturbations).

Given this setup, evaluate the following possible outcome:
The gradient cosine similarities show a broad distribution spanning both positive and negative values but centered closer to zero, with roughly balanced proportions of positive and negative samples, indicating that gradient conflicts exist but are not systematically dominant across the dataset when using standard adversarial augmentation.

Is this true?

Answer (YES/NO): NO